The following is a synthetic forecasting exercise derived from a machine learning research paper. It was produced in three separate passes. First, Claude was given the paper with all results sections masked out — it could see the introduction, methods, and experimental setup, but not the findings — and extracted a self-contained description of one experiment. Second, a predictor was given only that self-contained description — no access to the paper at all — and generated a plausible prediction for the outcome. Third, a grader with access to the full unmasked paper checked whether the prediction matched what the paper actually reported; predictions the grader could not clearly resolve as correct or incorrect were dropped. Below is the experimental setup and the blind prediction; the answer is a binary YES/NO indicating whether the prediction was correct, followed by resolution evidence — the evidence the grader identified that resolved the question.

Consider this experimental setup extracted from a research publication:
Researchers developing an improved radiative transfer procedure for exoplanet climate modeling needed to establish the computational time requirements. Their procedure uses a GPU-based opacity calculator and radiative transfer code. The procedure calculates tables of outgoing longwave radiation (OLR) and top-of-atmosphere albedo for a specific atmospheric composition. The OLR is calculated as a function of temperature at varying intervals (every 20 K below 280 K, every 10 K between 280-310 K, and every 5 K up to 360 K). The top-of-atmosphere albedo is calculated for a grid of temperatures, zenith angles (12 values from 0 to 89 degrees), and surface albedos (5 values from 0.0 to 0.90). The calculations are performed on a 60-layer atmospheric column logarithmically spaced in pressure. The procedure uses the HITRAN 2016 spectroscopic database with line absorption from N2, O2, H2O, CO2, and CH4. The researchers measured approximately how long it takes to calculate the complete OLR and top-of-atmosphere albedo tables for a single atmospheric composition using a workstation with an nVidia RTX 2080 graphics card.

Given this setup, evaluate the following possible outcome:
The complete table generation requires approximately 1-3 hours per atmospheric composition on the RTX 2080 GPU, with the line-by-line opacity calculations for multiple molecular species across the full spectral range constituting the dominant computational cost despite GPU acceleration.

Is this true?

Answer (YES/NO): NO